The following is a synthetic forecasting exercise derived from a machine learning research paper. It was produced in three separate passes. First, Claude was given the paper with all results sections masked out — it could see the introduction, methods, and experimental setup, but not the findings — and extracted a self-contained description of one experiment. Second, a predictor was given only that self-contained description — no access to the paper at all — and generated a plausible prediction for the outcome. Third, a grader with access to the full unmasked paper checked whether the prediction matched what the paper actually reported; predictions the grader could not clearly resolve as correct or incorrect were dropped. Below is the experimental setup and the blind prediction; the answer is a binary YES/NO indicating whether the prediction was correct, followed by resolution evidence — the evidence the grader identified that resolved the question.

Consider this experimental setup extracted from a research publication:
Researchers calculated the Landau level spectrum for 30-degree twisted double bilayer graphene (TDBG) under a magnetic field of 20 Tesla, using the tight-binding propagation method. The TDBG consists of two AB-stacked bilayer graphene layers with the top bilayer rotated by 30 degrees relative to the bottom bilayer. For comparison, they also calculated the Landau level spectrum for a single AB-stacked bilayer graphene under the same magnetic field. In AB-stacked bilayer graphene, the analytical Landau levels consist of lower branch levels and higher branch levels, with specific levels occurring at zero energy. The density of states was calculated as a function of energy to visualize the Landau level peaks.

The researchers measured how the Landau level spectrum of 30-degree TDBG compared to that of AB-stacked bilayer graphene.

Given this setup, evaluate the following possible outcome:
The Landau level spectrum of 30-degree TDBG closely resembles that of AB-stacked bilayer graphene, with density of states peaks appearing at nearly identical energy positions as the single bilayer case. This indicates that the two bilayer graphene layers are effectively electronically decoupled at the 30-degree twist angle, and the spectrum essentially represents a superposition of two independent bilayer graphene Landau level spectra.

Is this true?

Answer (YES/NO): YES